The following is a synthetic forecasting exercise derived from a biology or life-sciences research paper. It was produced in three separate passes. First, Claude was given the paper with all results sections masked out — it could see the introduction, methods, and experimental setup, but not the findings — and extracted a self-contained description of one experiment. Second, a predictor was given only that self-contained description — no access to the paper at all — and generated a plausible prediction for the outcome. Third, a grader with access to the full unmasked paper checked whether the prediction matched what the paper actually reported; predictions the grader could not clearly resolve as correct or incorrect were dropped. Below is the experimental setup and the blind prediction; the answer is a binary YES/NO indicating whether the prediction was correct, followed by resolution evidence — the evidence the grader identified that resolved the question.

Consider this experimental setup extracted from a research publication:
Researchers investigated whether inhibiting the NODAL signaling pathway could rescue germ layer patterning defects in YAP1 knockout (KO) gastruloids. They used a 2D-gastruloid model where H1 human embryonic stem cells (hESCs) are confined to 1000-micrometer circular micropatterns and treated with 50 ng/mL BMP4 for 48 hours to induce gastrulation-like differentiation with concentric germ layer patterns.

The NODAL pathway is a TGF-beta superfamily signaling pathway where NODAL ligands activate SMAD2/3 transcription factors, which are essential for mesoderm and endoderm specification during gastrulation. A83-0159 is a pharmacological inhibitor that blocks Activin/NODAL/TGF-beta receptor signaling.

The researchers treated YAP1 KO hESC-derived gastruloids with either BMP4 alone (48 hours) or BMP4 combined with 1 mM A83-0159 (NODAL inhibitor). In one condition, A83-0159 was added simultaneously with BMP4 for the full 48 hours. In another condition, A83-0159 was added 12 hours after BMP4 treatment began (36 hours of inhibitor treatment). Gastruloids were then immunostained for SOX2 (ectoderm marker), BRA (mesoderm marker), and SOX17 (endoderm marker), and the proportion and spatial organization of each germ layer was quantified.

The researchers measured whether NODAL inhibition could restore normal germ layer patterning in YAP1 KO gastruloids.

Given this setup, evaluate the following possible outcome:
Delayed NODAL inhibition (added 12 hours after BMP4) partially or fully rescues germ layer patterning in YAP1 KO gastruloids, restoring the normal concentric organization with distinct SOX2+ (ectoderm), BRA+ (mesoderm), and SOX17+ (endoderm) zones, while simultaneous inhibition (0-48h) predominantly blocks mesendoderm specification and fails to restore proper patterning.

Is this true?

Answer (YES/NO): YES